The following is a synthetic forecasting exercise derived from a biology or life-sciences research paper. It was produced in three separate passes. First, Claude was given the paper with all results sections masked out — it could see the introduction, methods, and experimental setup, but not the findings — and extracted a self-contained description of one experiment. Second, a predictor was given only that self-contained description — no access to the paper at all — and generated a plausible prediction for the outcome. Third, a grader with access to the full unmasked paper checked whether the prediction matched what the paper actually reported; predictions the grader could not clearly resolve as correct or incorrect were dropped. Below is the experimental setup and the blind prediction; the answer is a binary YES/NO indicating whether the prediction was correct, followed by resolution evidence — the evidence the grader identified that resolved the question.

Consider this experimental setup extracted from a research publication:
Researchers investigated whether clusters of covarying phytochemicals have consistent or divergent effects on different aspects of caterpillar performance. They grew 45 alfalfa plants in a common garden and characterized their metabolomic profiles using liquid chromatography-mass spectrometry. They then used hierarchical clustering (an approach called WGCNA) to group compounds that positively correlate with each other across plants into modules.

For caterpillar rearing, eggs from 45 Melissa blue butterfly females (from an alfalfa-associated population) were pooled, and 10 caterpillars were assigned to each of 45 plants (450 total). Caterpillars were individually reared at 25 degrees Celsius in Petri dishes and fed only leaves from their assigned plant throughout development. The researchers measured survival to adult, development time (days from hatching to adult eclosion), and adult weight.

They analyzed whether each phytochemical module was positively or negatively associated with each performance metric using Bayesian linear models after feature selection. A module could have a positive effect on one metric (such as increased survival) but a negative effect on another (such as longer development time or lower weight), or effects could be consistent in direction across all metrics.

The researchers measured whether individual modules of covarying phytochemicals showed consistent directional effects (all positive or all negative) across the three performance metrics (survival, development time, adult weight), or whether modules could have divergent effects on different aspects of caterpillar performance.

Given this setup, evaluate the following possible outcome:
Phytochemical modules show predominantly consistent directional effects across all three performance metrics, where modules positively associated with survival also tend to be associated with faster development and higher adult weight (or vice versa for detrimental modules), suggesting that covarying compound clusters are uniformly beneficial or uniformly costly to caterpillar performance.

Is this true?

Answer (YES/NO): NO